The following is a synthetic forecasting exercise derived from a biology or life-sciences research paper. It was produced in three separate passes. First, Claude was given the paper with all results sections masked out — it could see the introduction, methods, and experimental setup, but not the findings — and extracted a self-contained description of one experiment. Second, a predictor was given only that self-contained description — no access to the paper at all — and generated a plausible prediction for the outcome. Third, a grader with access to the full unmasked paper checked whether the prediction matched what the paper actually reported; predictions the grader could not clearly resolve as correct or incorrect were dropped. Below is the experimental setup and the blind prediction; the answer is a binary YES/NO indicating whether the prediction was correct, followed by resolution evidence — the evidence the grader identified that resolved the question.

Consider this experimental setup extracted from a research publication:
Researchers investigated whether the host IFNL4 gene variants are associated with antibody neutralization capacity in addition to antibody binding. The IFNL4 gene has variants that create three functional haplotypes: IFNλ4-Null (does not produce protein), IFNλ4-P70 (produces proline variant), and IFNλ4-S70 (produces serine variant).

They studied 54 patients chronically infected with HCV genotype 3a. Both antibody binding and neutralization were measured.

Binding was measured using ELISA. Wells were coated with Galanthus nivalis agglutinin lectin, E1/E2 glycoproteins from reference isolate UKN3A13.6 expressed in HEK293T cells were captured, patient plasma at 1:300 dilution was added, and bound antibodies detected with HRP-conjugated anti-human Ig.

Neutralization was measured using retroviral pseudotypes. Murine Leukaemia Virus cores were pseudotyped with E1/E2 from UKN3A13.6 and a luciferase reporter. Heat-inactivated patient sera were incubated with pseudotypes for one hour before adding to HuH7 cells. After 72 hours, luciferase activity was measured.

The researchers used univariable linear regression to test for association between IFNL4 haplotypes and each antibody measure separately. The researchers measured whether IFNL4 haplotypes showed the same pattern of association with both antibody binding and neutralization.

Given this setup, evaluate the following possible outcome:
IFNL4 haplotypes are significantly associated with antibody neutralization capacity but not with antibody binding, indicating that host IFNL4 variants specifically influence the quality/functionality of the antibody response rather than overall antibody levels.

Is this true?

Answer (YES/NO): NO